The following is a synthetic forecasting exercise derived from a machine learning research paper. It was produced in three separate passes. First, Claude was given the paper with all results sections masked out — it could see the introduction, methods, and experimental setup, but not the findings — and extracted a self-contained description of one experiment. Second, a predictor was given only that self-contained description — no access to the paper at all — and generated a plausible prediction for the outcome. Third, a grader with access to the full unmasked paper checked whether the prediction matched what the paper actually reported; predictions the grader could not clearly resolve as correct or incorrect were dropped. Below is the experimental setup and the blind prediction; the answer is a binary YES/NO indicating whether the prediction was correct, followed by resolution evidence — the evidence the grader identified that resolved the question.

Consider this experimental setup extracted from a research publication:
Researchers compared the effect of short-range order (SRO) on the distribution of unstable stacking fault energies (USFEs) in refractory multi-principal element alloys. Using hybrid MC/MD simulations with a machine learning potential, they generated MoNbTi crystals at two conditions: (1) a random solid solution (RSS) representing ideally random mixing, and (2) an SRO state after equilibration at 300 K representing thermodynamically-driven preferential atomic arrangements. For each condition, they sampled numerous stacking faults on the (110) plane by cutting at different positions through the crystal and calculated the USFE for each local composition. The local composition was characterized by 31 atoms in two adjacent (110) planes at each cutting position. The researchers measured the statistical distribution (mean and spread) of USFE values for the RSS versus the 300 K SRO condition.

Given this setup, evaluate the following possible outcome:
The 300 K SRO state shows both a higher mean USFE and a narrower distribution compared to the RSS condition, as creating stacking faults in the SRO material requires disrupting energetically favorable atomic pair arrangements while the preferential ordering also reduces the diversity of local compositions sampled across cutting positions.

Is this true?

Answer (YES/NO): YES